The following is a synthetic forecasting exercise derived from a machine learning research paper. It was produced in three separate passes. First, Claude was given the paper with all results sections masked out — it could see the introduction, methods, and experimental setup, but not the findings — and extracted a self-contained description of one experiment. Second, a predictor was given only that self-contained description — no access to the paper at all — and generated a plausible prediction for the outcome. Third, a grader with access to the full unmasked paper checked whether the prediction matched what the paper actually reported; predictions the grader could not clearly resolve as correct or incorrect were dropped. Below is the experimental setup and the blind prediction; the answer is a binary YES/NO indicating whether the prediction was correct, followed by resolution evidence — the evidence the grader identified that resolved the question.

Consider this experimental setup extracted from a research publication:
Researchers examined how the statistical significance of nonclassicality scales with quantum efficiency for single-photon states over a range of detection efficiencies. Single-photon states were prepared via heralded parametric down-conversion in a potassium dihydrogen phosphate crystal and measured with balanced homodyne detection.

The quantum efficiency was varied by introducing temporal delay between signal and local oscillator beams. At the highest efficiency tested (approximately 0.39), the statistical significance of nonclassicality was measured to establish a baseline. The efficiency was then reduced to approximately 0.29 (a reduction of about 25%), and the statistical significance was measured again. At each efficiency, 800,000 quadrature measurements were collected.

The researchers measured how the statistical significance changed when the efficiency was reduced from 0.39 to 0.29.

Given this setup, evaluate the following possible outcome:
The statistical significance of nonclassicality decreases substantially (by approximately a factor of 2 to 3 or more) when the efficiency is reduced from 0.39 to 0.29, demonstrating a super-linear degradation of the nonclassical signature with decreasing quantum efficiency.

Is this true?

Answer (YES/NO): YES